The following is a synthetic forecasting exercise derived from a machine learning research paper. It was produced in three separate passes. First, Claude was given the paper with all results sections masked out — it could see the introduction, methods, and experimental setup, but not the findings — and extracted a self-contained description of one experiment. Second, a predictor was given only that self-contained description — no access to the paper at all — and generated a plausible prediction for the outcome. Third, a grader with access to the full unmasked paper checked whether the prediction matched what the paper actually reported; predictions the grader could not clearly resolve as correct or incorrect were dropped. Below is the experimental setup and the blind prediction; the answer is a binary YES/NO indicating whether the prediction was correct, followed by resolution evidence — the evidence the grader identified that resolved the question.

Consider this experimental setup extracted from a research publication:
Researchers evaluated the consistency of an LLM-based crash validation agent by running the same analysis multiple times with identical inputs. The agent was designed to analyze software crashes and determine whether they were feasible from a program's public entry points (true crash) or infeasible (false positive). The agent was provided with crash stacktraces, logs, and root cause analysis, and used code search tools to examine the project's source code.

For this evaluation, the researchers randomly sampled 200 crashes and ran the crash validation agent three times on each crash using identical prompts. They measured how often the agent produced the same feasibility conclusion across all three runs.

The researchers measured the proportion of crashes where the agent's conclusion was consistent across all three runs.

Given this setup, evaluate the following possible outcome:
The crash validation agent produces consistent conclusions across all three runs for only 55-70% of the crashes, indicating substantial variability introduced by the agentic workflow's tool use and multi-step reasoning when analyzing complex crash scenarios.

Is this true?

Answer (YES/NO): YES